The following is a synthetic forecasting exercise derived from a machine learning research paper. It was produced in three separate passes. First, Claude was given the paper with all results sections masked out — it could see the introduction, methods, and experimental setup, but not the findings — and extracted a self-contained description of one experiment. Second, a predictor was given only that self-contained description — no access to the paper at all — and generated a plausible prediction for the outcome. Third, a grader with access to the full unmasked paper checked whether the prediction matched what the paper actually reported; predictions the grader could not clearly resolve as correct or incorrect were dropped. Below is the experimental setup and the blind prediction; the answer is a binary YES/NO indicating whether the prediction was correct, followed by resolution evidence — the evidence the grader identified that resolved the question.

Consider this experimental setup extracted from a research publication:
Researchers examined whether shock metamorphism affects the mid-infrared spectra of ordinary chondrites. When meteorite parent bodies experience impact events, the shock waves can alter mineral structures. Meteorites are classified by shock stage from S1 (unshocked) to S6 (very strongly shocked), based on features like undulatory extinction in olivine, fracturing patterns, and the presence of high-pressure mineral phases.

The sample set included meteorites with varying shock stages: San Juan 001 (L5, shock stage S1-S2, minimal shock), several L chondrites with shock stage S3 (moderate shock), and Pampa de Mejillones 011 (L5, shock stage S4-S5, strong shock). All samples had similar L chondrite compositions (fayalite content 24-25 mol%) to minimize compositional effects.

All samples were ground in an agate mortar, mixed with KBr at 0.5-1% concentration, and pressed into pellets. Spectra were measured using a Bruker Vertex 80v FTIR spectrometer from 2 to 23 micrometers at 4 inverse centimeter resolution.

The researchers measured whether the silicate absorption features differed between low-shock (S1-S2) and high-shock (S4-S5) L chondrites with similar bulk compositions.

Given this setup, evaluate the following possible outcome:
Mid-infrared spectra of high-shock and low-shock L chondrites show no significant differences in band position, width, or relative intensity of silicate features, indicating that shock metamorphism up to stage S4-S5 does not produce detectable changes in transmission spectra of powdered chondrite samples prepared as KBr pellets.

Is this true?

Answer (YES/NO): YES